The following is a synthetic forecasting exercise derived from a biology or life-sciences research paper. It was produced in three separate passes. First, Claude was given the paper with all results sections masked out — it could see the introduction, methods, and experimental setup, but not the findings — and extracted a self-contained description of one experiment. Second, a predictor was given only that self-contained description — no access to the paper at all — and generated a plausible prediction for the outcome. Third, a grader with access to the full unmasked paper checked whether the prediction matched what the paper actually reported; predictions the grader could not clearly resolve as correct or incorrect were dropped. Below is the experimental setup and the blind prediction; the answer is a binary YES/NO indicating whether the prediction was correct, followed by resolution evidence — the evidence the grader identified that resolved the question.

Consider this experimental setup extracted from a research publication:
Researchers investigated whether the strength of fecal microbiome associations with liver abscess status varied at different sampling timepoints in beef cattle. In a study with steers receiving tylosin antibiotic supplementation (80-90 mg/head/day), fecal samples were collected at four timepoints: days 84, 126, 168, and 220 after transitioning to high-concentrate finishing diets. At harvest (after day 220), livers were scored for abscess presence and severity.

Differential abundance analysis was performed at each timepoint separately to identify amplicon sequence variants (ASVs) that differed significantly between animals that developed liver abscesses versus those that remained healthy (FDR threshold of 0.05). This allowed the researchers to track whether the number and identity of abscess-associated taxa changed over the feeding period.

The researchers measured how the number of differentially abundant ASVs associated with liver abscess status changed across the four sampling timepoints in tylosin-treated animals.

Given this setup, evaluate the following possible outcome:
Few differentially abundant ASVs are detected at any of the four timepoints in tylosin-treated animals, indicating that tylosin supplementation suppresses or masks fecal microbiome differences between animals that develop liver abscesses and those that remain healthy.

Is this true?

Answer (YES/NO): NO